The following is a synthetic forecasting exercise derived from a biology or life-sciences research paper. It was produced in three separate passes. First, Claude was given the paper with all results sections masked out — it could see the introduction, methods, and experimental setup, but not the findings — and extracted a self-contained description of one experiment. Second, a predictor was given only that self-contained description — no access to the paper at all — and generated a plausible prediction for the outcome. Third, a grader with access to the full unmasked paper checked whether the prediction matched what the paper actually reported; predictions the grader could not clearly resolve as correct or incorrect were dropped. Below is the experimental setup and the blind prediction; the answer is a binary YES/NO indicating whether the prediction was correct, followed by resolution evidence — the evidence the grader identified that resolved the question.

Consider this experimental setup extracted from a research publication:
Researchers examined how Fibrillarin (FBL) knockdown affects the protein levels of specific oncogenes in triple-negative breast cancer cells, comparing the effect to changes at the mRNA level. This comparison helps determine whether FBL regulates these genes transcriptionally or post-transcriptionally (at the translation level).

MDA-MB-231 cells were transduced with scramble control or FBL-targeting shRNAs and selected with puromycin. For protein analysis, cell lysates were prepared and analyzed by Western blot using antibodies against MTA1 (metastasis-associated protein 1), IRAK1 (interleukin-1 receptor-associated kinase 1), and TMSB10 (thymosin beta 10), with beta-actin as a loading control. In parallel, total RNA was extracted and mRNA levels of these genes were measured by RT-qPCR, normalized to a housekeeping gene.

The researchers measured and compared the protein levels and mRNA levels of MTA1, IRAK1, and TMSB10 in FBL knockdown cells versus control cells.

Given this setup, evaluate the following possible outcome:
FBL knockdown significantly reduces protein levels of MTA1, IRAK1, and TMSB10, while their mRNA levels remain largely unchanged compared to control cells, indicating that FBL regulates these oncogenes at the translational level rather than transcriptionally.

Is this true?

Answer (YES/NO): YES